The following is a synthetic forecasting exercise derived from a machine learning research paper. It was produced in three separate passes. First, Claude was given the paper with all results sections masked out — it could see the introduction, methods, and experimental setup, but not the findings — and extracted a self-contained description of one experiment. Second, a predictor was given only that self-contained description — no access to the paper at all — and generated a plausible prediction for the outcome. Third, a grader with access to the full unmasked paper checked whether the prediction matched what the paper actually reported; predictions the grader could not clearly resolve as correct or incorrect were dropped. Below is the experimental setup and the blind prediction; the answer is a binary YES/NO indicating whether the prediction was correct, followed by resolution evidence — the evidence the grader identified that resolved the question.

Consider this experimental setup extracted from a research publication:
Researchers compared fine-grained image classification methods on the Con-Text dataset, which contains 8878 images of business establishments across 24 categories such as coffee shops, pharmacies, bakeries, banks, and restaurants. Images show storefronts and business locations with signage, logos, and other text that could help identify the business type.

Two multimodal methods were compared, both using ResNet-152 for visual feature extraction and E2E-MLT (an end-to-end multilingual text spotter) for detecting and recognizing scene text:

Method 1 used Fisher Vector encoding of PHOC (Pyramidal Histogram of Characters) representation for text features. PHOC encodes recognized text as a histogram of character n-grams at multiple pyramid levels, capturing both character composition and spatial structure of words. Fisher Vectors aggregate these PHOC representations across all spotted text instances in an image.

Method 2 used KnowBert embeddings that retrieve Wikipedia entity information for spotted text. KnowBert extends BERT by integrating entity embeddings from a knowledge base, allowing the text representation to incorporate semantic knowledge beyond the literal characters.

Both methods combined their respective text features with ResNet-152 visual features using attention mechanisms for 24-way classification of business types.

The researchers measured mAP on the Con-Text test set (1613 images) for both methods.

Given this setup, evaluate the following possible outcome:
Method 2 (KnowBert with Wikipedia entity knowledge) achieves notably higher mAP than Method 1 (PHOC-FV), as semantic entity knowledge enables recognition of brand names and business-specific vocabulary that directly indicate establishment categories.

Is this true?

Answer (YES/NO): YES